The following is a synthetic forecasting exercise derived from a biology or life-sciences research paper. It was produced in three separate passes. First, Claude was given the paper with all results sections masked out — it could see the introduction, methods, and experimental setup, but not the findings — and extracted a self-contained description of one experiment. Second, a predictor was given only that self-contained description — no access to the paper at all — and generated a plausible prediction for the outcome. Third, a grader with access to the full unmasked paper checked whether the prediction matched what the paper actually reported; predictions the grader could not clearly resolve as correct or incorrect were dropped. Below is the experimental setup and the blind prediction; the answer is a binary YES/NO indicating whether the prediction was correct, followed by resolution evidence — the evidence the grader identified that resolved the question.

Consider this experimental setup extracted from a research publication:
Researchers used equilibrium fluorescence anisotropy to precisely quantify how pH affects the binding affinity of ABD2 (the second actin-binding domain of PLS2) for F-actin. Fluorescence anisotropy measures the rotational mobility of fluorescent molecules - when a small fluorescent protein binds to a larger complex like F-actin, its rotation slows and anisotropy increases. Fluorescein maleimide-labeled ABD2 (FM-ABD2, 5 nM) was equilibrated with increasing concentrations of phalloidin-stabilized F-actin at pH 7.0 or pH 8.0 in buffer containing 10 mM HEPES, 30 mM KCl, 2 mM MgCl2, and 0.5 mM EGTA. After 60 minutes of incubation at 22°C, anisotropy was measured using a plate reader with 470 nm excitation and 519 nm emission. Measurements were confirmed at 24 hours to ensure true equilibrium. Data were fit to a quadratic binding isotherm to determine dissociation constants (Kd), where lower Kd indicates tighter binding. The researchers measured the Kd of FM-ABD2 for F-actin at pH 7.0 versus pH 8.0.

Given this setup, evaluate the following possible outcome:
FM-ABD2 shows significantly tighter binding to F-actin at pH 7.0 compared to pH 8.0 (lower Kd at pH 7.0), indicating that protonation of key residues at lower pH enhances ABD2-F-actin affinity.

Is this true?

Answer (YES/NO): NO